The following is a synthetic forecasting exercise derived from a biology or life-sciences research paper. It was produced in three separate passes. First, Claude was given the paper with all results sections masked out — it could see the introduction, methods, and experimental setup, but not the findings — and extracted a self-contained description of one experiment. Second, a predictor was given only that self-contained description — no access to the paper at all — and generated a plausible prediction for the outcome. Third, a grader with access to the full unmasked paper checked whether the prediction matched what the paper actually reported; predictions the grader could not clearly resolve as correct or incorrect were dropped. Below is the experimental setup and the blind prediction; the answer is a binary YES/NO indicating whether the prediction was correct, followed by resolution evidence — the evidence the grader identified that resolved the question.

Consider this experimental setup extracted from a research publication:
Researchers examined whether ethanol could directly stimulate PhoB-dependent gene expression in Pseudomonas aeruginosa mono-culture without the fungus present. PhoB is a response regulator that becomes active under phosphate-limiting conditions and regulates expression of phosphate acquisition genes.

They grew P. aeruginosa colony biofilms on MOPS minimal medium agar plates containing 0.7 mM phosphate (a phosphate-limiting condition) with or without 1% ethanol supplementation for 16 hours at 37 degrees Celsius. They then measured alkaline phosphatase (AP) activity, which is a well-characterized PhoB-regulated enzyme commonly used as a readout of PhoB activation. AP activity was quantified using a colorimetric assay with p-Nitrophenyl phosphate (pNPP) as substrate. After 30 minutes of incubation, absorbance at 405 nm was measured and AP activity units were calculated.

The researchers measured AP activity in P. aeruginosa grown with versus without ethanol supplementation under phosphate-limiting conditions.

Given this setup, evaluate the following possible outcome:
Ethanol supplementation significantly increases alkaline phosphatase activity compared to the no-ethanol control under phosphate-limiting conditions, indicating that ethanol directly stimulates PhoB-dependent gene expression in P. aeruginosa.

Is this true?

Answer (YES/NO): YES